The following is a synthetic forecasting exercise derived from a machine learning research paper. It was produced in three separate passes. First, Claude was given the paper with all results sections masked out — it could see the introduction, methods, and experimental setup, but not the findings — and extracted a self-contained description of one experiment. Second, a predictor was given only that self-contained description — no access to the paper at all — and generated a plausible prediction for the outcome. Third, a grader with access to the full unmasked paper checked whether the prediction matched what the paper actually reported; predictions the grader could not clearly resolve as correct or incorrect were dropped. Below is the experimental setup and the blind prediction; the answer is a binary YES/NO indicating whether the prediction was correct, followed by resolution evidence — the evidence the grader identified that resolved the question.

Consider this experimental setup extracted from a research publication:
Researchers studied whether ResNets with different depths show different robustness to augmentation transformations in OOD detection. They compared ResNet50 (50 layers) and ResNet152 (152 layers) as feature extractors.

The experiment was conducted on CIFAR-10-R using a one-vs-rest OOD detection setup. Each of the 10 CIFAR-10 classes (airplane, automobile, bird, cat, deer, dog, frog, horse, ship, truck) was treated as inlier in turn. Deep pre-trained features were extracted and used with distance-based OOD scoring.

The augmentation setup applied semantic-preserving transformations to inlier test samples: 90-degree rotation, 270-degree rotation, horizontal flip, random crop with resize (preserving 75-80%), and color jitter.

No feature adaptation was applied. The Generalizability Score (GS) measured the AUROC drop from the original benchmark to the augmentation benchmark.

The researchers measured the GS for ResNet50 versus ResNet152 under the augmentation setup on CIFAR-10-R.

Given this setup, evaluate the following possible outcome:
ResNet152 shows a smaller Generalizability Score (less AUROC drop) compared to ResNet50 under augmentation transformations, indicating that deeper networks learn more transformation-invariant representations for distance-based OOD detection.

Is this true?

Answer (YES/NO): NO